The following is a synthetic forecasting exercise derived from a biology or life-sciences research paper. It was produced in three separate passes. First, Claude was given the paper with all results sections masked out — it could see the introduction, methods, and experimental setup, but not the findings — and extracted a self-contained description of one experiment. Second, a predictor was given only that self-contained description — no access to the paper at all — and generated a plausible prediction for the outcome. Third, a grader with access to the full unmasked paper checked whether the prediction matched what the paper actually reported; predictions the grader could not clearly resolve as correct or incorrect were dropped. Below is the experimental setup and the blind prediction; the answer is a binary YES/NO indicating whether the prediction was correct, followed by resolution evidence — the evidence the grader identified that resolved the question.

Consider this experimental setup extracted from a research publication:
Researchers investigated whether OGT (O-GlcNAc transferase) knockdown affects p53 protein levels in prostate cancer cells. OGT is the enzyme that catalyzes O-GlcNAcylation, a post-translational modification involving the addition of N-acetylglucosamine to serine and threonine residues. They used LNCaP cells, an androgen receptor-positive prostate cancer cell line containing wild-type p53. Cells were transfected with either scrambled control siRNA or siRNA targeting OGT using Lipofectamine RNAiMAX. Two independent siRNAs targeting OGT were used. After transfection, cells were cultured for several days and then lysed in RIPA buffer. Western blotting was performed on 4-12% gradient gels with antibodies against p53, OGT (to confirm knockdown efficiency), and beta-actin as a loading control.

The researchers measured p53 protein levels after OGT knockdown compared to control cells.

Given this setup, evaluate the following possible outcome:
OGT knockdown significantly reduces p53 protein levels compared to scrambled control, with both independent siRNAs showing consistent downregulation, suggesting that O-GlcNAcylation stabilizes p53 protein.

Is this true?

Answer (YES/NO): NO